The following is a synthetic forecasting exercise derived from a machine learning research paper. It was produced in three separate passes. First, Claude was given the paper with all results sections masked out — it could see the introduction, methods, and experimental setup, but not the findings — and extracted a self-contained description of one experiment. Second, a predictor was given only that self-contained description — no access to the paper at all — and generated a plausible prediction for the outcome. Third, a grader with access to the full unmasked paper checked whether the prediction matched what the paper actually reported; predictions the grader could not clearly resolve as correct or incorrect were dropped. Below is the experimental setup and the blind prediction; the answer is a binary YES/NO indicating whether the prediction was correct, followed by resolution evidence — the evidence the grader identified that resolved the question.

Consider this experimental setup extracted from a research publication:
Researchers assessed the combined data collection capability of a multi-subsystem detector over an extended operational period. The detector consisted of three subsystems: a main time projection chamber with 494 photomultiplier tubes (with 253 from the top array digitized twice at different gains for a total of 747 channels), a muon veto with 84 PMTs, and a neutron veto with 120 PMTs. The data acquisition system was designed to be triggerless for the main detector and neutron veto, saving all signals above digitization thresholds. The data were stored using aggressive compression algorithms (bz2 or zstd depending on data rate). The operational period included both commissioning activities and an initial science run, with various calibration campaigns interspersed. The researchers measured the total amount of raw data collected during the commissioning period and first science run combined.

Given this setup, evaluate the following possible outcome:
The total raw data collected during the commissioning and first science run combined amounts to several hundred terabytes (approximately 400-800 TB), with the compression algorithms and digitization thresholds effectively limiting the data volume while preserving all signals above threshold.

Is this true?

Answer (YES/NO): NO